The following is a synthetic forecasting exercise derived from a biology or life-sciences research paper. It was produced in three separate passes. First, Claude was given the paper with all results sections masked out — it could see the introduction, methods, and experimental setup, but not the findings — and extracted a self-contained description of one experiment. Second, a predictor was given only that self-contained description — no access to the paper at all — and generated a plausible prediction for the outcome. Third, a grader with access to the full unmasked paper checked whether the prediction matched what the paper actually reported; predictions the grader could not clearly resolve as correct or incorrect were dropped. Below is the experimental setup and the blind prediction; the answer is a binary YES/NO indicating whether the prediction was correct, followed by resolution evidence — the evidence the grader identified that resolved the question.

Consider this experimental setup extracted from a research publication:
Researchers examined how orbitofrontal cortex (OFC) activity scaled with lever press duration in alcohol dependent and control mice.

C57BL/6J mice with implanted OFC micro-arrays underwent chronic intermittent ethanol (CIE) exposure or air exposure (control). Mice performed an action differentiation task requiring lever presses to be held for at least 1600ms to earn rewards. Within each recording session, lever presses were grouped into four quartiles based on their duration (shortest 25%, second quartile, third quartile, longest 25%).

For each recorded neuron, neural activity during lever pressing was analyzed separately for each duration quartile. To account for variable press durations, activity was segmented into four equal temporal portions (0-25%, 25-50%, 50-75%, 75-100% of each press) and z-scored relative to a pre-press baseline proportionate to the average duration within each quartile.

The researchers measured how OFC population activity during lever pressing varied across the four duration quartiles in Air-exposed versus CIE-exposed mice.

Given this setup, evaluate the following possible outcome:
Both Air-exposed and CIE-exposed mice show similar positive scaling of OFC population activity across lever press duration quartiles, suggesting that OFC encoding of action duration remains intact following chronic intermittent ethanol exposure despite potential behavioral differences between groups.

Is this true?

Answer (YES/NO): NO